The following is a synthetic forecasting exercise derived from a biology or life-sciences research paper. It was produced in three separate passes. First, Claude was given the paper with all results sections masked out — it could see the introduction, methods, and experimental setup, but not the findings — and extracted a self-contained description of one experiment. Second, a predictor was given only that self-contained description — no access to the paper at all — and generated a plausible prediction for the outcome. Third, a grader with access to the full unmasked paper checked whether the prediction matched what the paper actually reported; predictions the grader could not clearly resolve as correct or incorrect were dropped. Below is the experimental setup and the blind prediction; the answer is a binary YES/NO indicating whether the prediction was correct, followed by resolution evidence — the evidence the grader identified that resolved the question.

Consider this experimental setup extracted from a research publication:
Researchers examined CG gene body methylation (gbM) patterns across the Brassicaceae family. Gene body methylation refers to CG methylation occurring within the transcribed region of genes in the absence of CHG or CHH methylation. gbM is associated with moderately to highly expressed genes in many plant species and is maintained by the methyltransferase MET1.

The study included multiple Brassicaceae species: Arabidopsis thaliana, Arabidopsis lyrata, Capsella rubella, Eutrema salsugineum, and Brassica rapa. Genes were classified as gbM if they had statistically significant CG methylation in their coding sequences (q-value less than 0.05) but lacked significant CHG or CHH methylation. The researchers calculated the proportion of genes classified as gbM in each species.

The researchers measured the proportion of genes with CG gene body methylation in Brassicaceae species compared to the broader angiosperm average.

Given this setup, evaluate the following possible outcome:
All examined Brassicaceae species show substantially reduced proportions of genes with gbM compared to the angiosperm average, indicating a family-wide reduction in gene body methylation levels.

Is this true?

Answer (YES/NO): NO